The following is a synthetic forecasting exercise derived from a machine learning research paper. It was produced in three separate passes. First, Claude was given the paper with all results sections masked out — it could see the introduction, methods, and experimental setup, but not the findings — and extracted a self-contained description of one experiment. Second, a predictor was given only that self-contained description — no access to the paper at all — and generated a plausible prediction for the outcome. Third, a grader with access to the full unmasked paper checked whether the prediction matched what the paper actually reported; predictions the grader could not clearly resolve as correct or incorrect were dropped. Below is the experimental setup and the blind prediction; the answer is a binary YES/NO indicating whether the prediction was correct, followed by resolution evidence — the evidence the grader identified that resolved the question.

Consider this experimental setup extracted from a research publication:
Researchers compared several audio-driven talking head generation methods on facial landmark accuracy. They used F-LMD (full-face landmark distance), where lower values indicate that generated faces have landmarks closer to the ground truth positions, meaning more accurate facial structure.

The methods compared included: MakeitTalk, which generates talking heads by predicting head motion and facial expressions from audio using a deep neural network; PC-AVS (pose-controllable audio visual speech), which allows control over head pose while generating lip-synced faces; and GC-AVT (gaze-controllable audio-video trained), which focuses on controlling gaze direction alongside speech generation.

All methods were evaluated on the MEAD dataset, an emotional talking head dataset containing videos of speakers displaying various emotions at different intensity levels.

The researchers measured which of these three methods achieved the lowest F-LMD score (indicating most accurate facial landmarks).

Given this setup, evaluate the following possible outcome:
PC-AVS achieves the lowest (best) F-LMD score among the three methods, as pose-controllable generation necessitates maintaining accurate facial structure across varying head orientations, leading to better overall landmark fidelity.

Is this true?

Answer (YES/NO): NO